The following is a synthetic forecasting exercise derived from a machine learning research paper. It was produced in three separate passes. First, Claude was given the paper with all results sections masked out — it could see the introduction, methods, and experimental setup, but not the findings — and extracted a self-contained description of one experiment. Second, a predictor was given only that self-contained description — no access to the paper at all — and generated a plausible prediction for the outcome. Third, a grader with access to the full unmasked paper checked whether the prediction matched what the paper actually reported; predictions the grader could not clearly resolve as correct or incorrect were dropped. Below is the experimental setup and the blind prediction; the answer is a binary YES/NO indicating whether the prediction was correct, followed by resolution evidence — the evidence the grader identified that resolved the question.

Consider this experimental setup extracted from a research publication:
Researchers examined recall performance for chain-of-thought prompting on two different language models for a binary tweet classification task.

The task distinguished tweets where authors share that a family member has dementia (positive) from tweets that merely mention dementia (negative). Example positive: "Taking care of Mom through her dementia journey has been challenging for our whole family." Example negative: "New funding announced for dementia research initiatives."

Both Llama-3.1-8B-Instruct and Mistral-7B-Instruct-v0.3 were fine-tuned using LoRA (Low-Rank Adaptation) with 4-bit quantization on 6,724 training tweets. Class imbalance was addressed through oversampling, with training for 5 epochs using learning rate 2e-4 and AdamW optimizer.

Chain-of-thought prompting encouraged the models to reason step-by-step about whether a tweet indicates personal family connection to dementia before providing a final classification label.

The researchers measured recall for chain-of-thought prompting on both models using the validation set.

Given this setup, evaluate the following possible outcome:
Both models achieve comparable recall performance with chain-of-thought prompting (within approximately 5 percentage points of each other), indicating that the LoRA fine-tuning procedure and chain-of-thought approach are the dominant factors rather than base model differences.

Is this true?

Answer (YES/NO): NO